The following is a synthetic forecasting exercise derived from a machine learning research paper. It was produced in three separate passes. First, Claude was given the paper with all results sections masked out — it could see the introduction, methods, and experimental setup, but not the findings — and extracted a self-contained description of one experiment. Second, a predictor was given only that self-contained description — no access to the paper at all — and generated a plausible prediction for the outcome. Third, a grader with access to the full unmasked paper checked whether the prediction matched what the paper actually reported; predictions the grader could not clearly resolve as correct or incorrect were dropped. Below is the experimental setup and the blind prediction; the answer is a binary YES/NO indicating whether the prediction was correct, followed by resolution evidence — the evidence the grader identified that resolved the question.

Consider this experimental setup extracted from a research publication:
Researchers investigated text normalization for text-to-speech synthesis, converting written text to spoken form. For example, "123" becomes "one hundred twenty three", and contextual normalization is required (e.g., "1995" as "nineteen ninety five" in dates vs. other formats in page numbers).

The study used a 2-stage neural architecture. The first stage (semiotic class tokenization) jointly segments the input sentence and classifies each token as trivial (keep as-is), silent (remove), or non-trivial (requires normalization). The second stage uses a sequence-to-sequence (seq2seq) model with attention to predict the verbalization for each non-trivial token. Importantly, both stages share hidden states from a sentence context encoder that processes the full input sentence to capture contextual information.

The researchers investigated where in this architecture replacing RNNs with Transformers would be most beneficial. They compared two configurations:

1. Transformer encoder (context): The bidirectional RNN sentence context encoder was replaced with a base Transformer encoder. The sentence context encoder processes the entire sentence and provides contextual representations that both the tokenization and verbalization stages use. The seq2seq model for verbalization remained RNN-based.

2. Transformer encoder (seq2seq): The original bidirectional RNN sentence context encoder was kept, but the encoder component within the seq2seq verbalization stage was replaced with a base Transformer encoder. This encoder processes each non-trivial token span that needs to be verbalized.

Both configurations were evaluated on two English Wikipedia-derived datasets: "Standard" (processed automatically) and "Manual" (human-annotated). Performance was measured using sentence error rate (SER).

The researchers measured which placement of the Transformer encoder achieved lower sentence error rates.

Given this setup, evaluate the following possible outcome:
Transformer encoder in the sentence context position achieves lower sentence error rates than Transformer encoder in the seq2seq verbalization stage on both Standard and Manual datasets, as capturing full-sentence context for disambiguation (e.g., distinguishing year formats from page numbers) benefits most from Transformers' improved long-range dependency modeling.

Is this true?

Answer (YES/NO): YES